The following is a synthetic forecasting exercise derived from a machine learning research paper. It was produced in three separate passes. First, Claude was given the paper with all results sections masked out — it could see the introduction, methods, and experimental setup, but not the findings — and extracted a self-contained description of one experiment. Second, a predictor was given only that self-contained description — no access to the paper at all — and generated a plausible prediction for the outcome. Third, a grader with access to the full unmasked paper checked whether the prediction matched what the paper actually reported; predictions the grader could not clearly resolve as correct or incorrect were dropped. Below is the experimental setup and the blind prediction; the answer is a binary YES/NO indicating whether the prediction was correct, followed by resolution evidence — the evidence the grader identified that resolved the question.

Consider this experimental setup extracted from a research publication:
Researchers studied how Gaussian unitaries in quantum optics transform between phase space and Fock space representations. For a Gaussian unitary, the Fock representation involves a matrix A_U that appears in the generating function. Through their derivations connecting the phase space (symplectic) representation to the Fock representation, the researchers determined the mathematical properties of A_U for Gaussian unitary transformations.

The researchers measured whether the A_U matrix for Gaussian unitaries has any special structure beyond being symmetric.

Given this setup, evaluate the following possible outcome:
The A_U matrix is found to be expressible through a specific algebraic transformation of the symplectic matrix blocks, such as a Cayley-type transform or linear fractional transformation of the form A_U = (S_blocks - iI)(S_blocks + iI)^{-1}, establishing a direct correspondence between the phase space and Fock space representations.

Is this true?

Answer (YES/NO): NO